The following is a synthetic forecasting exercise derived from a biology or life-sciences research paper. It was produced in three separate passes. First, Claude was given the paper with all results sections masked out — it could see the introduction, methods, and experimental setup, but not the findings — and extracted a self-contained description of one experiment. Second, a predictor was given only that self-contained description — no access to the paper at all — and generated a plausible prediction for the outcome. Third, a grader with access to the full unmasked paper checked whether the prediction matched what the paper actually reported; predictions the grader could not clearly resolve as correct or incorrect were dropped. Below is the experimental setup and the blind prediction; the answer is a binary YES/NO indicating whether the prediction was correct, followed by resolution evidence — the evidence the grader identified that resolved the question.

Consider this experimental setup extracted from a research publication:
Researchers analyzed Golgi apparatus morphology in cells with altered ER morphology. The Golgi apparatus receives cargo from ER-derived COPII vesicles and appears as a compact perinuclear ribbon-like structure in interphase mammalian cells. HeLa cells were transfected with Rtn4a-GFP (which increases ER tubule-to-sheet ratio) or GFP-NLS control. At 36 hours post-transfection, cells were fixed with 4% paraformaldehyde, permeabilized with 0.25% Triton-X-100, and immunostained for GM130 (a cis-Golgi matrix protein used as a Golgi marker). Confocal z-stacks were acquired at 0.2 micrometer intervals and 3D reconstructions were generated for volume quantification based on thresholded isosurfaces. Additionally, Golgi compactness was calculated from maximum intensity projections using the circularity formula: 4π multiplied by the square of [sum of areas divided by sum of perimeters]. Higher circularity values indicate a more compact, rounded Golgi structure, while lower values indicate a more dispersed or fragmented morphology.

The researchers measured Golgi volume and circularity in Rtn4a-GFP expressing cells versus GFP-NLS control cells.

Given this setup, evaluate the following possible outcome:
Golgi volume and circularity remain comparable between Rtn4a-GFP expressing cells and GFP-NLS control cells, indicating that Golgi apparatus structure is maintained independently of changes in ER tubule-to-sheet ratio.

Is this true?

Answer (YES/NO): NO